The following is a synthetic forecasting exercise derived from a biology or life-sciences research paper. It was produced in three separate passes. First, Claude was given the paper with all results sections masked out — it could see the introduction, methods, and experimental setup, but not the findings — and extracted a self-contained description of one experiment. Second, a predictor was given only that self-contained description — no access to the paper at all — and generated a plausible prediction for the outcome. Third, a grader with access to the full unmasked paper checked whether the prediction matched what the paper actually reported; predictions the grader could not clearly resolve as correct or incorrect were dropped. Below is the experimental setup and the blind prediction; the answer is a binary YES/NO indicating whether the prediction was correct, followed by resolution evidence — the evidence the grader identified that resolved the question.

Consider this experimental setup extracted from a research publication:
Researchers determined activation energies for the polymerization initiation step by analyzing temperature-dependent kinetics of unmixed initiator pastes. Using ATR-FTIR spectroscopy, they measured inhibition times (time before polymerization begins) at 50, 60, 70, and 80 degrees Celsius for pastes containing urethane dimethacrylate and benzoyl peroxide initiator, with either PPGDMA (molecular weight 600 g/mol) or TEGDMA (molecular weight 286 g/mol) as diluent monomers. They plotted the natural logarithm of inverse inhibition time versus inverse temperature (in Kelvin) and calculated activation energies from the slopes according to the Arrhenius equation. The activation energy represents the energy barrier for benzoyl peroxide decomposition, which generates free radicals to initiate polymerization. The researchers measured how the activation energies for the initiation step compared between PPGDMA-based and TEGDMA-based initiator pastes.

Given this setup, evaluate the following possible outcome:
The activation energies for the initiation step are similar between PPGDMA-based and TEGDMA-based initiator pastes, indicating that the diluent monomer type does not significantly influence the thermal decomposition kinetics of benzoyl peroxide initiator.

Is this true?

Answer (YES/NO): NO